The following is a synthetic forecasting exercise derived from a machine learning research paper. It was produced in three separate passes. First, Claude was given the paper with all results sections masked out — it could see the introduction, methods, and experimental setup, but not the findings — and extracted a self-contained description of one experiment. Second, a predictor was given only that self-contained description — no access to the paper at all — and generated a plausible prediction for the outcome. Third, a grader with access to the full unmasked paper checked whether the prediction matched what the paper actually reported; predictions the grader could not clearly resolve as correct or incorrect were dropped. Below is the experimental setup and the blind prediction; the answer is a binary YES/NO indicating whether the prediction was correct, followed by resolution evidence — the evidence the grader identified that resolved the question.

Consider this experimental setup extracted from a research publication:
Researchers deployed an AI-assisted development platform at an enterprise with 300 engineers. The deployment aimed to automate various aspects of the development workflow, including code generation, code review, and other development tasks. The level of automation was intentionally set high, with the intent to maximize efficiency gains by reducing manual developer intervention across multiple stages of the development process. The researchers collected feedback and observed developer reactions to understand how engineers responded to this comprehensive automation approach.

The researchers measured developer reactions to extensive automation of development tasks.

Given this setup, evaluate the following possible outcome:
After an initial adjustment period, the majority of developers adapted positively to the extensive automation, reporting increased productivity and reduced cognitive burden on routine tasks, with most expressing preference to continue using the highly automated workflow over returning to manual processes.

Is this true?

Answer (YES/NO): NO